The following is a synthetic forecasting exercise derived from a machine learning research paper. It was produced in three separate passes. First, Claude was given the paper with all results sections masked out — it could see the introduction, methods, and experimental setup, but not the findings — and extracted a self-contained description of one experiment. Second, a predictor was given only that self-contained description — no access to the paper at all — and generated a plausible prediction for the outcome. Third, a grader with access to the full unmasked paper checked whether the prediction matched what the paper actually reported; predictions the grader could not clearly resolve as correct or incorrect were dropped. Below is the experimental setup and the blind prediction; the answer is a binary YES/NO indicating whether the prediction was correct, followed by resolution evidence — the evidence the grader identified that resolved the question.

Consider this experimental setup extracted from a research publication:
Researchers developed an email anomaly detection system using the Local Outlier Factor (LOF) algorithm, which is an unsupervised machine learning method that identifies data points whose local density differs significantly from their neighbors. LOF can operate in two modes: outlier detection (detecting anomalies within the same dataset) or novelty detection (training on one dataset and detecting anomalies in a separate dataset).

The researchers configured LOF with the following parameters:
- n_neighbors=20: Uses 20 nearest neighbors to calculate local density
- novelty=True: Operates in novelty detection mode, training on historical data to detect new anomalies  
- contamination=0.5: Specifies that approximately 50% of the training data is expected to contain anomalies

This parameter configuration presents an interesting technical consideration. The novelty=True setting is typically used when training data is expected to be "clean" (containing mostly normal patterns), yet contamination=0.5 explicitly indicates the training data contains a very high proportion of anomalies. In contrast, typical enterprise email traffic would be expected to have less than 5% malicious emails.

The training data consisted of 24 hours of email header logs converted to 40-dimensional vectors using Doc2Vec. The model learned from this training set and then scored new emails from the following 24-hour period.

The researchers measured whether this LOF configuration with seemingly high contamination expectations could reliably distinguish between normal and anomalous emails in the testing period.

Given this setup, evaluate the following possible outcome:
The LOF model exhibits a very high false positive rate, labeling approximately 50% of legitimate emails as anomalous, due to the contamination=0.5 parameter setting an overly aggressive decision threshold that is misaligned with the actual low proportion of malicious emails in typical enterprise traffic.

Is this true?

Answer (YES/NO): NO